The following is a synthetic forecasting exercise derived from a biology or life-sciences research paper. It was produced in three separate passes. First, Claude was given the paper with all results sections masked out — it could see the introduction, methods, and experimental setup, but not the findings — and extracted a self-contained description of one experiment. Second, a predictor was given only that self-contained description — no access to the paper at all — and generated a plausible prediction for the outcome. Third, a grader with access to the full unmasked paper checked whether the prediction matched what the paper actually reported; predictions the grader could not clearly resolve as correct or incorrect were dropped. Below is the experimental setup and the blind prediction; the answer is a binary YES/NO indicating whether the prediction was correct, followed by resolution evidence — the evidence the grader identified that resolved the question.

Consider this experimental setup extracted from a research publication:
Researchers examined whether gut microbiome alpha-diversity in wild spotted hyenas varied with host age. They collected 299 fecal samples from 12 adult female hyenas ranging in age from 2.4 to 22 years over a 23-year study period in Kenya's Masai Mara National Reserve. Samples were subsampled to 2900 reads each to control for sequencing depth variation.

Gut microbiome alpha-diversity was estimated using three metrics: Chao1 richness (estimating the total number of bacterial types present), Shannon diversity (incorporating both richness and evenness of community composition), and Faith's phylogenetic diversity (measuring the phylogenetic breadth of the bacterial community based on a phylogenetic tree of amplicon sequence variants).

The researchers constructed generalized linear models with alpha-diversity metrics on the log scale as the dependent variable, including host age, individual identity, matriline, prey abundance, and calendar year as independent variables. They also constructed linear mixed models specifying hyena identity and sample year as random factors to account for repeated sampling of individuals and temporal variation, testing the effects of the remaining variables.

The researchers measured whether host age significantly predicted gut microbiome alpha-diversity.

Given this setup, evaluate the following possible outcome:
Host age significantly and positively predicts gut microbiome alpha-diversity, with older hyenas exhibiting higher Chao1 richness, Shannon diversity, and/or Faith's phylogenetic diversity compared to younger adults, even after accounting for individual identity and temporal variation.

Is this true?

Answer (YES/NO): NO